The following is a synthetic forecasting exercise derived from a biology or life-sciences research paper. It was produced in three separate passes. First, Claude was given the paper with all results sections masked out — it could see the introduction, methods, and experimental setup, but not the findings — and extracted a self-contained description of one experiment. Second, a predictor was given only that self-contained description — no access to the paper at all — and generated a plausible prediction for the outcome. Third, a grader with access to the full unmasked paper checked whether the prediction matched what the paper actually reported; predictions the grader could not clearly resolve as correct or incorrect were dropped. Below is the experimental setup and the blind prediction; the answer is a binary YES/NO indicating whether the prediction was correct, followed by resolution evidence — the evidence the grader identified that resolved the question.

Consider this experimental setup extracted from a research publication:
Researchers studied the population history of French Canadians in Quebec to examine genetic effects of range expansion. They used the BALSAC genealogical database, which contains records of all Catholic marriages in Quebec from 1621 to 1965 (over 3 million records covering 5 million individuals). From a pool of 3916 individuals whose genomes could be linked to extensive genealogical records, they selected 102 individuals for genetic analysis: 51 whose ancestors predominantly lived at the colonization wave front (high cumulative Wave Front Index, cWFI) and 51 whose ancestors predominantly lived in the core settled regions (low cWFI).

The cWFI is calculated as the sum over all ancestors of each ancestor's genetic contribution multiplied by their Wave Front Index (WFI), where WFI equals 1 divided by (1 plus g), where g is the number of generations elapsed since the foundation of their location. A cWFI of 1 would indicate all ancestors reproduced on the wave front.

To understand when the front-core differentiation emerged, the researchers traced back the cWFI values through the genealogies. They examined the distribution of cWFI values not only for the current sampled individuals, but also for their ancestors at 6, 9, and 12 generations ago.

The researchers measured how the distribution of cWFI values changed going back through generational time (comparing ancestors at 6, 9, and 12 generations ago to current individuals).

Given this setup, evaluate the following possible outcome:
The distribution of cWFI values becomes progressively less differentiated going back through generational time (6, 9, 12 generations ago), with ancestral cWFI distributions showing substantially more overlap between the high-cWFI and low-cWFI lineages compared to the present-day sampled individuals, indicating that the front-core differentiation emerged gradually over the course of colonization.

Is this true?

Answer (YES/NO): NO